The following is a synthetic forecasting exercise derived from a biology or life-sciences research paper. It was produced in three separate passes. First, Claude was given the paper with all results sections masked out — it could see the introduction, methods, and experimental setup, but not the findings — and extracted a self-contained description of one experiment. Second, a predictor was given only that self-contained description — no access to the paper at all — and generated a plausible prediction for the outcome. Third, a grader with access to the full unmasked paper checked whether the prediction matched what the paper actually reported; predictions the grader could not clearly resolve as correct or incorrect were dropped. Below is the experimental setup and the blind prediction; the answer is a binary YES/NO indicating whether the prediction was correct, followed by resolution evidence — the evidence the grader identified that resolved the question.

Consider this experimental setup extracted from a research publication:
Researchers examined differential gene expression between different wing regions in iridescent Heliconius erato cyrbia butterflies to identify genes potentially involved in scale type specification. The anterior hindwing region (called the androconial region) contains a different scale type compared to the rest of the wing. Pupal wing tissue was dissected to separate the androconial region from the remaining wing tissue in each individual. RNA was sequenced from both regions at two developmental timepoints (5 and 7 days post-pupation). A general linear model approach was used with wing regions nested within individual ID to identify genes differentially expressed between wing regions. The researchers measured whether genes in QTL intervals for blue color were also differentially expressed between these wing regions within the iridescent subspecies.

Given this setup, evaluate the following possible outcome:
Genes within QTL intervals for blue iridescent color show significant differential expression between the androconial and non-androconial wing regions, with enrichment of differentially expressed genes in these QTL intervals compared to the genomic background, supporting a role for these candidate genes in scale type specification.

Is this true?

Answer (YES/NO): NO